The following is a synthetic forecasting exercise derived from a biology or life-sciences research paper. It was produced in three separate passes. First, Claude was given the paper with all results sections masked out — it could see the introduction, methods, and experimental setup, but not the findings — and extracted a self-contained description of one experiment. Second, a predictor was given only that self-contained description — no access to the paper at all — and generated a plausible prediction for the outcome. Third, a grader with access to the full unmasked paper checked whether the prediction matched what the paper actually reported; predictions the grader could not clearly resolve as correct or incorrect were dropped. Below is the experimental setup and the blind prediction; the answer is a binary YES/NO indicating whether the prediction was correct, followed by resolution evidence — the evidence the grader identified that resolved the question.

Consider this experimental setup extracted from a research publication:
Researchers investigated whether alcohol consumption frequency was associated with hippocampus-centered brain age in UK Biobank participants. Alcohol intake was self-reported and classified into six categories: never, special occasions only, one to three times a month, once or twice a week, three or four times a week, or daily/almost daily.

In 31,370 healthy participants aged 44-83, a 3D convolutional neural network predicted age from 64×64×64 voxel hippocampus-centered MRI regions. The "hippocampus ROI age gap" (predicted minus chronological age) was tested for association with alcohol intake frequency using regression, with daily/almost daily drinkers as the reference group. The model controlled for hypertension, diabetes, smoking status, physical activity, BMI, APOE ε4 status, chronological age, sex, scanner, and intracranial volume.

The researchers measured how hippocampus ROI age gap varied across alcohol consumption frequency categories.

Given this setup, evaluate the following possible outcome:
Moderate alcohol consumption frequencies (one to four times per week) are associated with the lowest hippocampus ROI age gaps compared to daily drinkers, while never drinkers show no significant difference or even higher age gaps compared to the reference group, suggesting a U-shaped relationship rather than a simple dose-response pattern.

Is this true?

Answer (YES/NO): NO